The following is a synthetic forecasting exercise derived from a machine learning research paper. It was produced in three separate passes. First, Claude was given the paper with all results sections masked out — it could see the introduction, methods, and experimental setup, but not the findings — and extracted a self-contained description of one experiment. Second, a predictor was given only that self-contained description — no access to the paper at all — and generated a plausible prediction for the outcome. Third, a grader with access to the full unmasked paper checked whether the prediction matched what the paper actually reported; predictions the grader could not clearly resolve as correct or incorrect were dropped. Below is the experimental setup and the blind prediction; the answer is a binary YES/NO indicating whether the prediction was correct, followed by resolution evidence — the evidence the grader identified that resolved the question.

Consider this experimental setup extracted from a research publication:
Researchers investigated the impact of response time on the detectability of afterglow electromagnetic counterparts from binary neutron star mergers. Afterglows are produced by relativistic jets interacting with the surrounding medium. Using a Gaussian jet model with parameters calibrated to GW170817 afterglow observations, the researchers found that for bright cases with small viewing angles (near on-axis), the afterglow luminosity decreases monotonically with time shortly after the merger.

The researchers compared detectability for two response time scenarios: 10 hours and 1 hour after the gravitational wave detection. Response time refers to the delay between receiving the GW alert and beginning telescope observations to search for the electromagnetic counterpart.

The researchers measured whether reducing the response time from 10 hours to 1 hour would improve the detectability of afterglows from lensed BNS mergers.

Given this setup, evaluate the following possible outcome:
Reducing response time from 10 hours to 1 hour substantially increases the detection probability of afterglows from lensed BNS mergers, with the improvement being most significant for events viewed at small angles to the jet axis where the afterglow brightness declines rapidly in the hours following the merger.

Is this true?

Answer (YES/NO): YES